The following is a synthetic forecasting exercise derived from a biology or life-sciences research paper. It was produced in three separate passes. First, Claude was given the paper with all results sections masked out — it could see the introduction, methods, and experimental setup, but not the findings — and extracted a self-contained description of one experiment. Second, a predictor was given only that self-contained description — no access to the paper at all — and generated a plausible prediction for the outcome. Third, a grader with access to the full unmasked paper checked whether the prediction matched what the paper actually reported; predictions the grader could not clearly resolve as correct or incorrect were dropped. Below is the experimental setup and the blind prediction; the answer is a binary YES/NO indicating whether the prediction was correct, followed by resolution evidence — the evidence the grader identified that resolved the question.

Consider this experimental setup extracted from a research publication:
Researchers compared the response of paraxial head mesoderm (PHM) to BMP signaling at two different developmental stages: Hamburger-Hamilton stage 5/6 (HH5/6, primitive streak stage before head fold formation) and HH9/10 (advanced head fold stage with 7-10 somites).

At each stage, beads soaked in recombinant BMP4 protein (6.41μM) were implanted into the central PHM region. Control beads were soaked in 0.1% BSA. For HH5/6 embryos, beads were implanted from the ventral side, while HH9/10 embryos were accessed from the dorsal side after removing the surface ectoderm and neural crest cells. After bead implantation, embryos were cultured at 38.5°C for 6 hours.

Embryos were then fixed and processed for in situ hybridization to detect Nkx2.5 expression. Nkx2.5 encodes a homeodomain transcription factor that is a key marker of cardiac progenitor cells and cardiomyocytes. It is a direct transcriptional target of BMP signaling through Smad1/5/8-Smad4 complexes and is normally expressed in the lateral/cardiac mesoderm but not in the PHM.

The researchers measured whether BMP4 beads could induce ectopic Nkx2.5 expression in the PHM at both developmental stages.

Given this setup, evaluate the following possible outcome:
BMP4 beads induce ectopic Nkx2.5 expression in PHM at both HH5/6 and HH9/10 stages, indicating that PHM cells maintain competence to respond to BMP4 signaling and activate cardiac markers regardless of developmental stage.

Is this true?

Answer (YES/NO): NO